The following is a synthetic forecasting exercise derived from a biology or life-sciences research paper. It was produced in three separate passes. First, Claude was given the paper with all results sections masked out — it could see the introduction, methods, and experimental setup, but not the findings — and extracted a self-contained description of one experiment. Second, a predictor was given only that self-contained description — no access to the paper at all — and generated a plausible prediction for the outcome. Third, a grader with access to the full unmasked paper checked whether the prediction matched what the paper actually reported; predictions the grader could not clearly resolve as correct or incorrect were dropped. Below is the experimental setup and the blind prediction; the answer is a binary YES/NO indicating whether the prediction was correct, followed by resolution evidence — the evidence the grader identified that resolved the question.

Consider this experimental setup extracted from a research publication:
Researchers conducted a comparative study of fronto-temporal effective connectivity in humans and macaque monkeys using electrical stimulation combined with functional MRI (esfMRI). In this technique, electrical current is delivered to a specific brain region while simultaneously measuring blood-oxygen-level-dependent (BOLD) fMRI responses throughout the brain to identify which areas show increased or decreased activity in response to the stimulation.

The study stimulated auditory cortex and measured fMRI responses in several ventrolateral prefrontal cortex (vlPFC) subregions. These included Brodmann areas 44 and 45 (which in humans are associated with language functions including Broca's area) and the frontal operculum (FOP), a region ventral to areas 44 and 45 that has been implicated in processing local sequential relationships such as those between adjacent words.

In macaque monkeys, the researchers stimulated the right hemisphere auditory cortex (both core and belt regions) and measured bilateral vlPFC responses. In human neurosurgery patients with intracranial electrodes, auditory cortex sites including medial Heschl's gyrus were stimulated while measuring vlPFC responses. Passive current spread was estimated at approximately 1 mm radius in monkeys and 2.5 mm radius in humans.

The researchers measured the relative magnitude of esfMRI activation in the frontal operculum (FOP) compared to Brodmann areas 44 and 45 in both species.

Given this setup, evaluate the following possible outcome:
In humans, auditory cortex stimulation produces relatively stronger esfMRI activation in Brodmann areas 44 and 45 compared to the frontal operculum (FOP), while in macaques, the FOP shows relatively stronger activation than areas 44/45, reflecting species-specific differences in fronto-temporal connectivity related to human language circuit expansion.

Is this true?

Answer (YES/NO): NO